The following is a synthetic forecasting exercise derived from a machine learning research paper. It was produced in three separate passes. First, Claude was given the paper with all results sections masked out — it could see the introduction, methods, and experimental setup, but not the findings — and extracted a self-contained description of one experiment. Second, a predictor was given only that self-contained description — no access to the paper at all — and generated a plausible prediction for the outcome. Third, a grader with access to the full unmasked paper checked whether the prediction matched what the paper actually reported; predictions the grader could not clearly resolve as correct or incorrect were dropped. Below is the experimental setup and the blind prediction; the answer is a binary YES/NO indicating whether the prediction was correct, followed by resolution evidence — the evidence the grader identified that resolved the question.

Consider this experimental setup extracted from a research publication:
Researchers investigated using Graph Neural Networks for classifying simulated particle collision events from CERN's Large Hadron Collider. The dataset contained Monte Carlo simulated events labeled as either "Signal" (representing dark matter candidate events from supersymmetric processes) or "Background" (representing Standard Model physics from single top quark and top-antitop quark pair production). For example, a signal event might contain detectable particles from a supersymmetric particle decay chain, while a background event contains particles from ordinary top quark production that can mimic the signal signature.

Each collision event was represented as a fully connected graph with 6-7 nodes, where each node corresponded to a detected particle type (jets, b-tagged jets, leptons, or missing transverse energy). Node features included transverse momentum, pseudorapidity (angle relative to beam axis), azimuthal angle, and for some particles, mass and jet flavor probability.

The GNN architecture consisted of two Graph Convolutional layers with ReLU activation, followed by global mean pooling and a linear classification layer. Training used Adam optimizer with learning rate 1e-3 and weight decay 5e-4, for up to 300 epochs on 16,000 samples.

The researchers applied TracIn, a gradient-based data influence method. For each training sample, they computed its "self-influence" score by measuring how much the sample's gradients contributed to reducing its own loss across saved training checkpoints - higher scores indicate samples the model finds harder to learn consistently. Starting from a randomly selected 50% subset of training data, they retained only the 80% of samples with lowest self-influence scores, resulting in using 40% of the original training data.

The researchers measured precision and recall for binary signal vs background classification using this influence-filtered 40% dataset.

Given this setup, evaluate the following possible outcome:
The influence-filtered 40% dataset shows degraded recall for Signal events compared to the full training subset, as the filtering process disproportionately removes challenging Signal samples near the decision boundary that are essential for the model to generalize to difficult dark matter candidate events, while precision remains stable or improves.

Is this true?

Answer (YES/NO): NO